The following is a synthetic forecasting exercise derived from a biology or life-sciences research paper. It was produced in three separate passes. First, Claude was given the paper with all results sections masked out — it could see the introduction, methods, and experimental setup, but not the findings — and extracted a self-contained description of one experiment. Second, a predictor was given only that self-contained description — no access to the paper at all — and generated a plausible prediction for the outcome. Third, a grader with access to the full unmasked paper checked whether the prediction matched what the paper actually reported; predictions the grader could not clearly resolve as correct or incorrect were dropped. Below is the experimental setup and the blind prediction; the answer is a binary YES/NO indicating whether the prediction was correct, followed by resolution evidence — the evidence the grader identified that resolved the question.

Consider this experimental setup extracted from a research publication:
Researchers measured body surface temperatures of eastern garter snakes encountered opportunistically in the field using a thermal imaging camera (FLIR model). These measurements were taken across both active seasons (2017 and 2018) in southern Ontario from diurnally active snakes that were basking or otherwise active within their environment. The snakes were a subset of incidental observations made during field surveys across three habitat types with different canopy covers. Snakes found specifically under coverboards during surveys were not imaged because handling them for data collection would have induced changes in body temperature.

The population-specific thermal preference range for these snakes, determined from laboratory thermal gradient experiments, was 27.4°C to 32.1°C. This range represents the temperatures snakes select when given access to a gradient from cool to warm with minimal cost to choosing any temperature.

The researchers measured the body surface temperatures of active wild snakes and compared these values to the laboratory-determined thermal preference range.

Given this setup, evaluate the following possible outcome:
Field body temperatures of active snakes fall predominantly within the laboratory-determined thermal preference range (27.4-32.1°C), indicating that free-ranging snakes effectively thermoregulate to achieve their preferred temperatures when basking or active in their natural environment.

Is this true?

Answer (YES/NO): YES